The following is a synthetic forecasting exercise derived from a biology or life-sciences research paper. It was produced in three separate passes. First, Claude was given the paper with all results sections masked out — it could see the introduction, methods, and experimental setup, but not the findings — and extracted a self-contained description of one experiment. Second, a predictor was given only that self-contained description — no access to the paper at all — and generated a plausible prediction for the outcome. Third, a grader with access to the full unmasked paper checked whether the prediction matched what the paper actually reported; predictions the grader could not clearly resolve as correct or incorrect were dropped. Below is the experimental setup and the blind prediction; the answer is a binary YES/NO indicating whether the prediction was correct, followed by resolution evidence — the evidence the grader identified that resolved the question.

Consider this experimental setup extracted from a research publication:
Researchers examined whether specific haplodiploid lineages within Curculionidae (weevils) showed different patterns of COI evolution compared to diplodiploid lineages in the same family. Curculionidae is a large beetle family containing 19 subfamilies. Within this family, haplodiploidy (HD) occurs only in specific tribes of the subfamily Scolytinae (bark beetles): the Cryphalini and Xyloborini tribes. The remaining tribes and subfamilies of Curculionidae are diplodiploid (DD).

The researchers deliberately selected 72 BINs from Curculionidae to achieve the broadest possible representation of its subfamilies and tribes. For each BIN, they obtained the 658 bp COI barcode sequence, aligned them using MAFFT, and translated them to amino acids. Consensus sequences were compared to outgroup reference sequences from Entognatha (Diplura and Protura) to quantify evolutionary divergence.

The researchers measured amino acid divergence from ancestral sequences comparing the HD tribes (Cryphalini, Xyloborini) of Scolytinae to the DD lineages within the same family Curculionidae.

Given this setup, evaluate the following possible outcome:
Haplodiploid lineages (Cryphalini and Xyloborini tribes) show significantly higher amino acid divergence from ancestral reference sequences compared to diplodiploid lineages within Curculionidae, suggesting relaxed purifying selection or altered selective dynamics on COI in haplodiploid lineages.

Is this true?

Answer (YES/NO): NO